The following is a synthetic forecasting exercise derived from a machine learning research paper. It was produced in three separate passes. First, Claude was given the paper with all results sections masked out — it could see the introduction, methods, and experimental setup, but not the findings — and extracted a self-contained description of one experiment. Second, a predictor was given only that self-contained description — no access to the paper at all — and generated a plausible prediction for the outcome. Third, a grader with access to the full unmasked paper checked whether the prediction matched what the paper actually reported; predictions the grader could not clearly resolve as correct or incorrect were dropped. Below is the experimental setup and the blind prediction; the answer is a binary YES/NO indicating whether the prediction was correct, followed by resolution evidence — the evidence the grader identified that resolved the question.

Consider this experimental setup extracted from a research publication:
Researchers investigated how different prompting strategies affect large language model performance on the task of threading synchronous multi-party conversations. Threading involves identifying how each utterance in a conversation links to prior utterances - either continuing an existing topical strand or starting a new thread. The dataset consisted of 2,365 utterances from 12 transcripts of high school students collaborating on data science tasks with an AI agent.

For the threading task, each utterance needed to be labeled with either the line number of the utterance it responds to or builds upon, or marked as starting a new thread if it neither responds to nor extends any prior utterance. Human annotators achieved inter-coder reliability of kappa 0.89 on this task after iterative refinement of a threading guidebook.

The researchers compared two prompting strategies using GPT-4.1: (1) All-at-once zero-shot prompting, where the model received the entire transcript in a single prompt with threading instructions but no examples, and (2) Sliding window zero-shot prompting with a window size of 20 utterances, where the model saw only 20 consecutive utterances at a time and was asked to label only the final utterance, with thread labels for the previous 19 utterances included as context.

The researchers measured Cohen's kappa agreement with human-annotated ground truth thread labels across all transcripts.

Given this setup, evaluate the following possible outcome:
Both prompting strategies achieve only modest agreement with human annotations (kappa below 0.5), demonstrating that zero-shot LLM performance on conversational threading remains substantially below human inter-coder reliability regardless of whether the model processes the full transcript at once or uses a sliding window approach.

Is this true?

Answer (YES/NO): NO